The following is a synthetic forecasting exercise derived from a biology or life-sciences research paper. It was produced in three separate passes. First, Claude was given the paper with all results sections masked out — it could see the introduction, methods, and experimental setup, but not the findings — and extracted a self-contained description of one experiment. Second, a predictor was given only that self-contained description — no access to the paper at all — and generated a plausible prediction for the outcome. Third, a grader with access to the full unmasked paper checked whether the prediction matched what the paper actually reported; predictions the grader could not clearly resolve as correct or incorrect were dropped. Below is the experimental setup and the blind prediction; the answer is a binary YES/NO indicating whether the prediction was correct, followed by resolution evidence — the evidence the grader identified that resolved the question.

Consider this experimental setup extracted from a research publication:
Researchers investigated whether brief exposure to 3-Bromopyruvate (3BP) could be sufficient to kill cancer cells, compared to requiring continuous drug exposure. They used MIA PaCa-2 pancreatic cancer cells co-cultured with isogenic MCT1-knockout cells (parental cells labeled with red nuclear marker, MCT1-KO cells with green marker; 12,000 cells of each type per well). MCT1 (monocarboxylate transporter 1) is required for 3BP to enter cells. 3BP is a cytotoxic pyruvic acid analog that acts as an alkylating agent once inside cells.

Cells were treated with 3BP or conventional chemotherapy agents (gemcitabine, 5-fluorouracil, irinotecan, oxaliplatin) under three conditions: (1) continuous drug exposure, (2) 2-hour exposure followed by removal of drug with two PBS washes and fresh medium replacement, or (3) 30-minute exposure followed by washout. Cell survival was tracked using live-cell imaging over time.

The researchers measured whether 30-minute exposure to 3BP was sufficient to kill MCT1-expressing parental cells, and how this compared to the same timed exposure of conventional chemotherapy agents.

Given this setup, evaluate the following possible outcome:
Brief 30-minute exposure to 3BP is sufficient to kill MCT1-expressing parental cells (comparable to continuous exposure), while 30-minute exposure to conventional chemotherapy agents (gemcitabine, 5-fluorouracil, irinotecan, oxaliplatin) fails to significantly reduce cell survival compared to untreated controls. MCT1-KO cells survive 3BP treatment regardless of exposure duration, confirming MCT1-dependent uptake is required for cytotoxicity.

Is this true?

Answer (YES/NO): YES